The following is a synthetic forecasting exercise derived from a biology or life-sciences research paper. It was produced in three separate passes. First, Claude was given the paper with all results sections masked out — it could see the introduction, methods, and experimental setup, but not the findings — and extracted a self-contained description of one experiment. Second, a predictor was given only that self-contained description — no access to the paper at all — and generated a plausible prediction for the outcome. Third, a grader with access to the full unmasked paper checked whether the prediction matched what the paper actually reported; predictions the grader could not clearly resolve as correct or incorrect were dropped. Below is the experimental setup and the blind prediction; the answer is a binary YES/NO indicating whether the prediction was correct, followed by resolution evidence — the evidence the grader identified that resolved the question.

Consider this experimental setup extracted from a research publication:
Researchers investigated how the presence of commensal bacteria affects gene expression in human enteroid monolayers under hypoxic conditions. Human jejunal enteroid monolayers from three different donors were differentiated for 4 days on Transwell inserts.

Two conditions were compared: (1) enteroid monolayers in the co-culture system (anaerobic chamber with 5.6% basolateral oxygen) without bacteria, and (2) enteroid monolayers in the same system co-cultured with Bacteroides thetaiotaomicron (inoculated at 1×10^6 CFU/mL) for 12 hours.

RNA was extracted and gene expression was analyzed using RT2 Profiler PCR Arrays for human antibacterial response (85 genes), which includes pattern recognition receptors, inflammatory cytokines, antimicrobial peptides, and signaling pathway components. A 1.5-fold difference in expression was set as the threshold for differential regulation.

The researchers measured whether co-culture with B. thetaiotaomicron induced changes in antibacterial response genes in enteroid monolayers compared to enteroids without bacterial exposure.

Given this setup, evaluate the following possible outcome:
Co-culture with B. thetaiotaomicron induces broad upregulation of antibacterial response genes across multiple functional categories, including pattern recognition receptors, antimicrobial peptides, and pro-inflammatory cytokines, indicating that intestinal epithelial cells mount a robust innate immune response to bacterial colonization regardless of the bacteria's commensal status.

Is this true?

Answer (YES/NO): NO